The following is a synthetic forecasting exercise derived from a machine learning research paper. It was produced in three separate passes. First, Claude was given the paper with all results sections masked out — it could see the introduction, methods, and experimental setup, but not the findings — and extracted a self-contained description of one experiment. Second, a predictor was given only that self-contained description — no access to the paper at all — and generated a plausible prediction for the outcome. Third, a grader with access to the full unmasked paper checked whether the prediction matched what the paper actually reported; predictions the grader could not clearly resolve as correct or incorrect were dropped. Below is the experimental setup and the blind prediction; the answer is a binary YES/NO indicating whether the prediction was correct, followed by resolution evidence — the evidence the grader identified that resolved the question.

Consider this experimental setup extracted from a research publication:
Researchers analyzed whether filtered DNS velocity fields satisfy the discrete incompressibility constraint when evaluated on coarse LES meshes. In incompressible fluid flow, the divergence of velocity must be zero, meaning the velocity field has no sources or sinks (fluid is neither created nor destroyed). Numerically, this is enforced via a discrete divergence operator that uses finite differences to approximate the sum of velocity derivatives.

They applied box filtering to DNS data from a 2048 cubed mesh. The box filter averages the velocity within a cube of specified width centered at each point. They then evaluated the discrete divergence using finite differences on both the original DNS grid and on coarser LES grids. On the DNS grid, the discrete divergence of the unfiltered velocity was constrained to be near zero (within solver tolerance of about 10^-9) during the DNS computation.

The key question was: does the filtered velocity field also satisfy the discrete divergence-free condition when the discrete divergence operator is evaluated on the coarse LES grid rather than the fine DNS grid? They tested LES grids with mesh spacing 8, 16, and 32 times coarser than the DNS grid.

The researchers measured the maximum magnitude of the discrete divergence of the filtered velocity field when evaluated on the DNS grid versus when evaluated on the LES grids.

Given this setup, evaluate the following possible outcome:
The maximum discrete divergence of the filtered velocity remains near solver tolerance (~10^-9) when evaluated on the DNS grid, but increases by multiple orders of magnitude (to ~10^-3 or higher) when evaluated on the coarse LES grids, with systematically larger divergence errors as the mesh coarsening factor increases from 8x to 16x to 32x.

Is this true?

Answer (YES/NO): NO